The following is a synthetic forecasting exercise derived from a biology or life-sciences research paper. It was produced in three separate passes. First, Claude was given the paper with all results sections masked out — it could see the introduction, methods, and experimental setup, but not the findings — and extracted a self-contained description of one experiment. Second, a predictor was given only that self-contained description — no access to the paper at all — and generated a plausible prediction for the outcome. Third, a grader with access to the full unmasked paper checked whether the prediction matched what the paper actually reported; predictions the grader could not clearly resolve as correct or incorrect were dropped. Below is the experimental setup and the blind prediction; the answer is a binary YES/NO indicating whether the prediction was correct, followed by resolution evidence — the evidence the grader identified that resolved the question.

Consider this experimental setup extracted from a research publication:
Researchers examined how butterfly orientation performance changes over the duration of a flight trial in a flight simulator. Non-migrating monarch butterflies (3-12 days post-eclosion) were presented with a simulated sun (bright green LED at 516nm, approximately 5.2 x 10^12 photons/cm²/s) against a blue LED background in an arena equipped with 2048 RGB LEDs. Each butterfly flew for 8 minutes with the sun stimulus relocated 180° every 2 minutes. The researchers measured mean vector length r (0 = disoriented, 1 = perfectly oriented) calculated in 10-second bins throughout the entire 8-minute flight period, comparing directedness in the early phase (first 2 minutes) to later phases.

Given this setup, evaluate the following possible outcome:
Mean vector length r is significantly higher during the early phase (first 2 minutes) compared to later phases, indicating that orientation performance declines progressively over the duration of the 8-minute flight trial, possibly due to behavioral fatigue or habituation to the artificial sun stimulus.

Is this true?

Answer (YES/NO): NO